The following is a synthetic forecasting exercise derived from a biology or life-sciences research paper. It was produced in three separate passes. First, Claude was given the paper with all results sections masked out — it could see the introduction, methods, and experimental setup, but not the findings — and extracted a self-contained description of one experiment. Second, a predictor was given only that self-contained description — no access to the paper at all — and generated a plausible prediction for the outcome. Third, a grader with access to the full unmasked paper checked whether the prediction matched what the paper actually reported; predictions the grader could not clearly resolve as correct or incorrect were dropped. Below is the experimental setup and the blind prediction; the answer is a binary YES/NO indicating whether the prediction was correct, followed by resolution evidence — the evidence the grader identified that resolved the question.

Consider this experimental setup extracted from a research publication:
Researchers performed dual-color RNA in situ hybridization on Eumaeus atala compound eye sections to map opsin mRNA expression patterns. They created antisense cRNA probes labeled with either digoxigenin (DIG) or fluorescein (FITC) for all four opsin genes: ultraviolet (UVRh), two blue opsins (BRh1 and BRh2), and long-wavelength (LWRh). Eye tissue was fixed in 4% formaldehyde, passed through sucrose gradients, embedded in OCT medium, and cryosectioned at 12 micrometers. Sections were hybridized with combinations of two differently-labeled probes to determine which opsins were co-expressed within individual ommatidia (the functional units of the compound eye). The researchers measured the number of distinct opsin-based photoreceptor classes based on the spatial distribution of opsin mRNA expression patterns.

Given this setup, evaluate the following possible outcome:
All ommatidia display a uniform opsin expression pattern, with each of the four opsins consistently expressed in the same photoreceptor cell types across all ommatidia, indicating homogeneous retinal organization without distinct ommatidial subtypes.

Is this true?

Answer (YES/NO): NO